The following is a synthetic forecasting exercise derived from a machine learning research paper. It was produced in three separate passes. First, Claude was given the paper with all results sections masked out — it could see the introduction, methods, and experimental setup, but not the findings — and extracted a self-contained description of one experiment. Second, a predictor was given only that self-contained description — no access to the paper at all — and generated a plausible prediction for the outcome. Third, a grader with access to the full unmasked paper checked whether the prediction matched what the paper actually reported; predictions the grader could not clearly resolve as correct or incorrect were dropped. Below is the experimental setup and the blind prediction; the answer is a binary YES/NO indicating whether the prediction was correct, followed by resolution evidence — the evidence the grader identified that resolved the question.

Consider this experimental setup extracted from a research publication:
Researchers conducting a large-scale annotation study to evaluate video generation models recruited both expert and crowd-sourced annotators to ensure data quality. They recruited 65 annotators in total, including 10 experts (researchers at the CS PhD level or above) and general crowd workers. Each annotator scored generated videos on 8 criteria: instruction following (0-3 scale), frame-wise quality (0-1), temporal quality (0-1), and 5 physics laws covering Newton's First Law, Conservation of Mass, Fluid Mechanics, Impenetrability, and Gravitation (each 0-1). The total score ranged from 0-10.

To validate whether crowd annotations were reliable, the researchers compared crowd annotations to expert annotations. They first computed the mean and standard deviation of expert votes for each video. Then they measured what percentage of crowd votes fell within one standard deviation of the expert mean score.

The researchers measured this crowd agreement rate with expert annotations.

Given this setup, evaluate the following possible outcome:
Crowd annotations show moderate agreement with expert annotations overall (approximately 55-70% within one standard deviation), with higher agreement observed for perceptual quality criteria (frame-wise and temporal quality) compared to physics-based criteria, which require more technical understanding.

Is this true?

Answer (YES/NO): NO